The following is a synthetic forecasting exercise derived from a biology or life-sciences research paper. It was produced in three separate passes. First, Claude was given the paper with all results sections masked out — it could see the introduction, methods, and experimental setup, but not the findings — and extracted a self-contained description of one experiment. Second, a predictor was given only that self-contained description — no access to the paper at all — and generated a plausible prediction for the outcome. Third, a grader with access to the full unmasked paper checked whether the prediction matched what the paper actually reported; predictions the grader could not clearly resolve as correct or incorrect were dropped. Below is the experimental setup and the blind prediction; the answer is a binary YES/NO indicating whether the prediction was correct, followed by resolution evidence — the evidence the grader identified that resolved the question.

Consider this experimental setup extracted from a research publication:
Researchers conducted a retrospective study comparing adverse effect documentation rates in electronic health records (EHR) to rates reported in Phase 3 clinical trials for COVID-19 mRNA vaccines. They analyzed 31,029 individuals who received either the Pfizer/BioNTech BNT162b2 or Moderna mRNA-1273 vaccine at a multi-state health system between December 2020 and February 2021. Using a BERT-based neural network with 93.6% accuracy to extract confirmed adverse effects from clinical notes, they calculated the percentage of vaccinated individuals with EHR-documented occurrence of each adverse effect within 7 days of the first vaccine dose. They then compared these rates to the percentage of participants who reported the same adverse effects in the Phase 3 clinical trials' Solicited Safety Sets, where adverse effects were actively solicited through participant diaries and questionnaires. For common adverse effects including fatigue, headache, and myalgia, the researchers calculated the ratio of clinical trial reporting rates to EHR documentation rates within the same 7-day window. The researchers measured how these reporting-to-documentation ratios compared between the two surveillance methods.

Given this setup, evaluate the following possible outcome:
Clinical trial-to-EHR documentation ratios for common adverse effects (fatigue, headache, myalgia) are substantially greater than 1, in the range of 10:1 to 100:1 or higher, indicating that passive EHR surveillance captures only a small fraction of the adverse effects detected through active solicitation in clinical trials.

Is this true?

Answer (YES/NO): YES